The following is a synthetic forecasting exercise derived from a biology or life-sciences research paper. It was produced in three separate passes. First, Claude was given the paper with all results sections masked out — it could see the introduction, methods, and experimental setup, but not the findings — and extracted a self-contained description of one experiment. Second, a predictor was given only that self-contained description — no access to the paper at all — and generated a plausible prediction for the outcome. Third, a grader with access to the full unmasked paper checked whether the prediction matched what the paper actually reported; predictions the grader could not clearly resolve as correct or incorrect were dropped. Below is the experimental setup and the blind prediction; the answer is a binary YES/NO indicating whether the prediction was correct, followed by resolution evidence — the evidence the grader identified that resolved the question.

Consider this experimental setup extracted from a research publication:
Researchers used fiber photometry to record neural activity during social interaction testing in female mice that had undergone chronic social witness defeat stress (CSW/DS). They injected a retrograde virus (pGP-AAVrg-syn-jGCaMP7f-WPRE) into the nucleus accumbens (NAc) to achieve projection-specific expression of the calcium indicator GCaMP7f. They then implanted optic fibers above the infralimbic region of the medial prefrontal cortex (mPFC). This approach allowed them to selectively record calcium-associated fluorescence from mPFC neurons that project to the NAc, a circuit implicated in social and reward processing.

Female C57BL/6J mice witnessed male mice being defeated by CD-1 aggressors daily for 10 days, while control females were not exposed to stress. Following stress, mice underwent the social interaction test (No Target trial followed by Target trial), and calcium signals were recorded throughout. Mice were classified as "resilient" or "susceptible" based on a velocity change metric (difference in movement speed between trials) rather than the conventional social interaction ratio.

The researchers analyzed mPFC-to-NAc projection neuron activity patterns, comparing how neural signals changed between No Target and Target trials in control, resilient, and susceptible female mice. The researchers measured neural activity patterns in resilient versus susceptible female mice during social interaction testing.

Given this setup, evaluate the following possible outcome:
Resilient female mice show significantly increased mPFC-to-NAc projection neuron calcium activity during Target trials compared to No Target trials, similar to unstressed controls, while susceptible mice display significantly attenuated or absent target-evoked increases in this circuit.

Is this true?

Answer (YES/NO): NO